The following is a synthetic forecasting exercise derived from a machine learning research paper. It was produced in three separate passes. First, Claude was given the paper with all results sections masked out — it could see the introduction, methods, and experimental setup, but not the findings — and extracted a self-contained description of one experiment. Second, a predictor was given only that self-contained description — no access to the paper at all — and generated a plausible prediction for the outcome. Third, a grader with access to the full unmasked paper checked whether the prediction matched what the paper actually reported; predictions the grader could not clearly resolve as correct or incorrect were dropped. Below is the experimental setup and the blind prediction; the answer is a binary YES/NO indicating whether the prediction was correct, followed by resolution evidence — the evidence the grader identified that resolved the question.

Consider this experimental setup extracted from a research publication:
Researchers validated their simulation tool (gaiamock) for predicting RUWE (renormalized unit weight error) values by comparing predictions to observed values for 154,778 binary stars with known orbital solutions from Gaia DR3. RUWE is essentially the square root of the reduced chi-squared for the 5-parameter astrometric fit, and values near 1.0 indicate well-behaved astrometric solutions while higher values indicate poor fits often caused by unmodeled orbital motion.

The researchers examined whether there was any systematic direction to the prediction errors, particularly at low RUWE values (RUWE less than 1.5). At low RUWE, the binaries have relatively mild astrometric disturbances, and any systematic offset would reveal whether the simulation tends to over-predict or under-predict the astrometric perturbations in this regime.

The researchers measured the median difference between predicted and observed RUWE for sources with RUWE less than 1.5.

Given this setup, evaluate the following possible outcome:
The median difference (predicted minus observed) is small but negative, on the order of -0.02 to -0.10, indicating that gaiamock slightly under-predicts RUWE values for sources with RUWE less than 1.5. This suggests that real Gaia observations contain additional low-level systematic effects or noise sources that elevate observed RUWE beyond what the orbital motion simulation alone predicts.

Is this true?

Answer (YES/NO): NO